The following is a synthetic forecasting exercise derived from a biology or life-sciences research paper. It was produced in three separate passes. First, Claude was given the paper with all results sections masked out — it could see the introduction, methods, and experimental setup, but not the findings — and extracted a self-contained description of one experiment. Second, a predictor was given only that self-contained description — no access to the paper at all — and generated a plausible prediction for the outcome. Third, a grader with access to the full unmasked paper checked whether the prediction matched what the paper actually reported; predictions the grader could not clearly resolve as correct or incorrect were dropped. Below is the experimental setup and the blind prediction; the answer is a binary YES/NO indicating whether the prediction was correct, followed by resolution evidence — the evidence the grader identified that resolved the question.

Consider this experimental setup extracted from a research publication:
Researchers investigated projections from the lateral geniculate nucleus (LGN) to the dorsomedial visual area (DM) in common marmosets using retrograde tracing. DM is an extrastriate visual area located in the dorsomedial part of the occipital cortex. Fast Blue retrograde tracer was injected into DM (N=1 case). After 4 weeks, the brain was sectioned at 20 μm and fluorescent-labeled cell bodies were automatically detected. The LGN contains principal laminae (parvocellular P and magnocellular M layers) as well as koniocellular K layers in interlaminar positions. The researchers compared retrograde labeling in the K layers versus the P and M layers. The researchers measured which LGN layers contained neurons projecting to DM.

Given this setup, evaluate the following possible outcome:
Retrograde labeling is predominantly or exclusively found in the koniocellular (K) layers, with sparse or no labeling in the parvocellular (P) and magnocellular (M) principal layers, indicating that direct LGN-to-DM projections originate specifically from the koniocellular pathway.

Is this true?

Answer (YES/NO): NO